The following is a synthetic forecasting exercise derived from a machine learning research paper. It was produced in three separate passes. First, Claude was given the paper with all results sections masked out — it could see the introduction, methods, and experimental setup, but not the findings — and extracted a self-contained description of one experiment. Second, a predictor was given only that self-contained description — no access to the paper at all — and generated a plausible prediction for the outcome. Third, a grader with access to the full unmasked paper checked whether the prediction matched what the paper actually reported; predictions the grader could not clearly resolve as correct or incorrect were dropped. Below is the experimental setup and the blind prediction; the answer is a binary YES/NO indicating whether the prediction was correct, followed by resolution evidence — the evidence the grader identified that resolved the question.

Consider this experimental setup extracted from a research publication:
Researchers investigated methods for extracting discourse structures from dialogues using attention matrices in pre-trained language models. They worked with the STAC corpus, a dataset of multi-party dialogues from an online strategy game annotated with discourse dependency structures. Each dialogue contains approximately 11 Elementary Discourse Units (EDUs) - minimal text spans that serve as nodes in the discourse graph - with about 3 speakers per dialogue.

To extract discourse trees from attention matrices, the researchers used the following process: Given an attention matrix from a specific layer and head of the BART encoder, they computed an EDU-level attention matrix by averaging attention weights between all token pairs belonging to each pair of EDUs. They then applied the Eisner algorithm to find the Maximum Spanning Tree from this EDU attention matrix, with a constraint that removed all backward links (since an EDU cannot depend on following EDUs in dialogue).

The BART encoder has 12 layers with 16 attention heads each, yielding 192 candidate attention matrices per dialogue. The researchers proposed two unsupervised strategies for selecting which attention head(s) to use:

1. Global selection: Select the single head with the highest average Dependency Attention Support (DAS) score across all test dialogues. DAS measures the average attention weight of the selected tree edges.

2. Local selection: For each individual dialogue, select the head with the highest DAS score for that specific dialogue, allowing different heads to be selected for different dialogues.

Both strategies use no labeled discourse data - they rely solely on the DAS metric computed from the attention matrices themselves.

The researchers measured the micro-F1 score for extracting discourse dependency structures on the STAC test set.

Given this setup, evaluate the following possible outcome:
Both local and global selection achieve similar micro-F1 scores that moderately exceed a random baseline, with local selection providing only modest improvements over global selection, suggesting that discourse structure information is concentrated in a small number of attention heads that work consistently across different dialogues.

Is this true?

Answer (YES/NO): NO